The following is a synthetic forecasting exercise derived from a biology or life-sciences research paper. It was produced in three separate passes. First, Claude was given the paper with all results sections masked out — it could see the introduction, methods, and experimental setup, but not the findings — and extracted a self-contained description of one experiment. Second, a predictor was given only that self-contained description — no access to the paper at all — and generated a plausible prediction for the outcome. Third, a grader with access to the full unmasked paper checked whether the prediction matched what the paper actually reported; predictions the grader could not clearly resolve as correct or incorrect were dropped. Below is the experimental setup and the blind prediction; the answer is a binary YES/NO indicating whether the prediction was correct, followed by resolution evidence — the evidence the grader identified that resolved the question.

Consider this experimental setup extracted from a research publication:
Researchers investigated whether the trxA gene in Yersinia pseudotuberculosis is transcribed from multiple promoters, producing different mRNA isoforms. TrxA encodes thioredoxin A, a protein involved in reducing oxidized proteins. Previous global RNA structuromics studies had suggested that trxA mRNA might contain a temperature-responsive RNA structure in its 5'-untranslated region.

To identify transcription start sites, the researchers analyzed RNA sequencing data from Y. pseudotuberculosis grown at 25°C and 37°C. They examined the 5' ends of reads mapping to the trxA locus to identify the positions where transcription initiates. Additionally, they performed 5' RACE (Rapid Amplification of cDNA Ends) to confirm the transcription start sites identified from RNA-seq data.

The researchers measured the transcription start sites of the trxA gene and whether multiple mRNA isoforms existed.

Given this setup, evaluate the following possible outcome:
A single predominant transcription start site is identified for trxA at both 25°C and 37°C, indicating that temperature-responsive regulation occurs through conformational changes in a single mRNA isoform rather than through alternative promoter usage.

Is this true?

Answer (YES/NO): NO